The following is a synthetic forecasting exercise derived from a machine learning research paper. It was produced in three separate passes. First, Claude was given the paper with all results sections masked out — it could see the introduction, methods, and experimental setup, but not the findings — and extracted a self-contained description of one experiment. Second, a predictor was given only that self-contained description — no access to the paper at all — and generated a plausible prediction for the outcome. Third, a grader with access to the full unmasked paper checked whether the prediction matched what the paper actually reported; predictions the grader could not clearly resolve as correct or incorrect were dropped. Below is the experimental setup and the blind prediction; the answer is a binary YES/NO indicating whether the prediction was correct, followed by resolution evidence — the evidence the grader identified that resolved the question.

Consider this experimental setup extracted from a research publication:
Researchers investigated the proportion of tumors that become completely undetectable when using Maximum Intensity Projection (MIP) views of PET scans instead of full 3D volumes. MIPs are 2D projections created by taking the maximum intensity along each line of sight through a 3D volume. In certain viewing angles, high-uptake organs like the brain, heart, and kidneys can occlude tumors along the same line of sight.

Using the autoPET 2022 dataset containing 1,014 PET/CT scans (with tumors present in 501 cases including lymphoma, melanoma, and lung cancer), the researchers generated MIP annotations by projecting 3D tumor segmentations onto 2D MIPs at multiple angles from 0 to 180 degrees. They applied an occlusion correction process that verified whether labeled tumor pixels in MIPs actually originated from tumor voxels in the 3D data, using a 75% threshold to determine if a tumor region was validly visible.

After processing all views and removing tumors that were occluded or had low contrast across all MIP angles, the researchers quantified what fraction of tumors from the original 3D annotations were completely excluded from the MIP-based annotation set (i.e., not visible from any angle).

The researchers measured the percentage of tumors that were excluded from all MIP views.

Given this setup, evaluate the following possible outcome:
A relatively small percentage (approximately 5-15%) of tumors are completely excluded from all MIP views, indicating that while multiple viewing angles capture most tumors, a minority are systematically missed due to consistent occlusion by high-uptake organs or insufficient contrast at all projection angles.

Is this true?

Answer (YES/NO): NO